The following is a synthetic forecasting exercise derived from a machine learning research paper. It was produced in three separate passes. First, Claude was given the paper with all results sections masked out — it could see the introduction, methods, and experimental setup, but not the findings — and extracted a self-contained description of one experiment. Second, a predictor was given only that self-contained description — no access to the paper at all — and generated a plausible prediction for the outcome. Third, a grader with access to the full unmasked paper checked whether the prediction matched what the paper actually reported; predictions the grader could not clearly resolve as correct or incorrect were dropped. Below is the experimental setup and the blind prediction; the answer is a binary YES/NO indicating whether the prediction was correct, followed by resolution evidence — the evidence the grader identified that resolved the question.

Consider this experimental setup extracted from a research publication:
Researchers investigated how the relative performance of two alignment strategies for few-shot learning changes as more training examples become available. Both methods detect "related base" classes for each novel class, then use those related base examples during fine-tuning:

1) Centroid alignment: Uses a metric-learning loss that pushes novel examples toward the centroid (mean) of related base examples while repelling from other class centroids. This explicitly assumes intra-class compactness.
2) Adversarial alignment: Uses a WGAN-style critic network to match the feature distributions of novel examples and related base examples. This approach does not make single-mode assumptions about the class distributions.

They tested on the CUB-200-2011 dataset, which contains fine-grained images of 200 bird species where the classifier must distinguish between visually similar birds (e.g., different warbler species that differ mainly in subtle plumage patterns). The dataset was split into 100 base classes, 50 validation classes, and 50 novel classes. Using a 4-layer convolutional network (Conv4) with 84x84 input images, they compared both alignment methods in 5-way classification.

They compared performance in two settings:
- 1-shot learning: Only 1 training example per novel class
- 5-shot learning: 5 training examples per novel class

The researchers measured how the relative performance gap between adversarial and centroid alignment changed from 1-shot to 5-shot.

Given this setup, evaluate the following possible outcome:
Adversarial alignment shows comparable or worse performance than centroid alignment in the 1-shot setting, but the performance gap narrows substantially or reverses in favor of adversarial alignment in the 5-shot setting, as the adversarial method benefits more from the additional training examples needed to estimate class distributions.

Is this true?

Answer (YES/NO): NO